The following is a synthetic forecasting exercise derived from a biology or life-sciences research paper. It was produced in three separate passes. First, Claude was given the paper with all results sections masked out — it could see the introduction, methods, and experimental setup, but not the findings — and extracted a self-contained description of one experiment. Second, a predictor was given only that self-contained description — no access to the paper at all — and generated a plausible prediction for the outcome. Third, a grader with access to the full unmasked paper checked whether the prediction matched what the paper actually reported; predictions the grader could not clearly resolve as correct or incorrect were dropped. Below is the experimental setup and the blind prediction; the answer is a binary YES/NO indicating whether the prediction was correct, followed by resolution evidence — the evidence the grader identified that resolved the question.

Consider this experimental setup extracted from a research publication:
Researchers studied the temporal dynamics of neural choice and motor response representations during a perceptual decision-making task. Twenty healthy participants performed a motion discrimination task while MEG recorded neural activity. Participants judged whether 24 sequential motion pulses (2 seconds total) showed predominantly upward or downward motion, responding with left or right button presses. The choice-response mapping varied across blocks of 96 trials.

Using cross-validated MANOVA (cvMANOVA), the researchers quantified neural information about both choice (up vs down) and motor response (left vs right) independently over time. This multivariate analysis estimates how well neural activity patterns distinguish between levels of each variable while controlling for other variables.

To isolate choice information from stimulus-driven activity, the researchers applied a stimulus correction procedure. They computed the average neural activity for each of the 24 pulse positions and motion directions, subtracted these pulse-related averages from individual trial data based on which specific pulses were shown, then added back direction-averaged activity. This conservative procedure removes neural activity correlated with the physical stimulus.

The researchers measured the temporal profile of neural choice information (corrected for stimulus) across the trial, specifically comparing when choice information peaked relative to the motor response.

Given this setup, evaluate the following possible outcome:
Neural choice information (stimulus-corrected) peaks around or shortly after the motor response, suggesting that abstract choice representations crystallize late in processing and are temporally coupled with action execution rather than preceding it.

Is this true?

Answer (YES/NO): YES